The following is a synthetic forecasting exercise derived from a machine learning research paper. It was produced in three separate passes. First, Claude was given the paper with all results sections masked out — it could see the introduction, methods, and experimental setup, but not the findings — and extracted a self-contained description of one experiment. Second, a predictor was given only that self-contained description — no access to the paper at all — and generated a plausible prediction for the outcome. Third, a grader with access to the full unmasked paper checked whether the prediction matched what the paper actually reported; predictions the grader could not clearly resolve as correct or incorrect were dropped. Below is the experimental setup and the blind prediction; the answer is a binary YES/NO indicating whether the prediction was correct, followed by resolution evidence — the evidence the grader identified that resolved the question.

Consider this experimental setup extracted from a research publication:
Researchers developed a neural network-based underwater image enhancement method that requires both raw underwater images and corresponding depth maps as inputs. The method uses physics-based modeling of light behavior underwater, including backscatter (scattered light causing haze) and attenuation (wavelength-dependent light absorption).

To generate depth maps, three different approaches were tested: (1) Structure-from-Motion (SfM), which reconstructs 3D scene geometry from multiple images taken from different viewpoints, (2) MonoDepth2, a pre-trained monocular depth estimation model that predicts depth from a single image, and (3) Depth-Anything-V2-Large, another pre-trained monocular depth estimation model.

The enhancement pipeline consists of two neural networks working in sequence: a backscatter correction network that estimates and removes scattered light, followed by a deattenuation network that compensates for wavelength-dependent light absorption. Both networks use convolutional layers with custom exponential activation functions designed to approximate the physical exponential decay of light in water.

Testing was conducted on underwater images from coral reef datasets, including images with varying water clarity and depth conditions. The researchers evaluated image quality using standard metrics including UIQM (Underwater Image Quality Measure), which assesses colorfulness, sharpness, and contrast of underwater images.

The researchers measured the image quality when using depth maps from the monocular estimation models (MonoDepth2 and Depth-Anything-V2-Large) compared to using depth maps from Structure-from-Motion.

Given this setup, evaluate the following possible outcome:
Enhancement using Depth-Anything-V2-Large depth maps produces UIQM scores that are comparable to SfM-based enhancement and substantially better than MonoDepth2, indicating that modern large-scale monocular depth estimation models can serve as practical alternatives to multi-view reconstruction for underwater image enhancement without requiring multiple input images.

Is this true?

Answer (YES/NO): NO